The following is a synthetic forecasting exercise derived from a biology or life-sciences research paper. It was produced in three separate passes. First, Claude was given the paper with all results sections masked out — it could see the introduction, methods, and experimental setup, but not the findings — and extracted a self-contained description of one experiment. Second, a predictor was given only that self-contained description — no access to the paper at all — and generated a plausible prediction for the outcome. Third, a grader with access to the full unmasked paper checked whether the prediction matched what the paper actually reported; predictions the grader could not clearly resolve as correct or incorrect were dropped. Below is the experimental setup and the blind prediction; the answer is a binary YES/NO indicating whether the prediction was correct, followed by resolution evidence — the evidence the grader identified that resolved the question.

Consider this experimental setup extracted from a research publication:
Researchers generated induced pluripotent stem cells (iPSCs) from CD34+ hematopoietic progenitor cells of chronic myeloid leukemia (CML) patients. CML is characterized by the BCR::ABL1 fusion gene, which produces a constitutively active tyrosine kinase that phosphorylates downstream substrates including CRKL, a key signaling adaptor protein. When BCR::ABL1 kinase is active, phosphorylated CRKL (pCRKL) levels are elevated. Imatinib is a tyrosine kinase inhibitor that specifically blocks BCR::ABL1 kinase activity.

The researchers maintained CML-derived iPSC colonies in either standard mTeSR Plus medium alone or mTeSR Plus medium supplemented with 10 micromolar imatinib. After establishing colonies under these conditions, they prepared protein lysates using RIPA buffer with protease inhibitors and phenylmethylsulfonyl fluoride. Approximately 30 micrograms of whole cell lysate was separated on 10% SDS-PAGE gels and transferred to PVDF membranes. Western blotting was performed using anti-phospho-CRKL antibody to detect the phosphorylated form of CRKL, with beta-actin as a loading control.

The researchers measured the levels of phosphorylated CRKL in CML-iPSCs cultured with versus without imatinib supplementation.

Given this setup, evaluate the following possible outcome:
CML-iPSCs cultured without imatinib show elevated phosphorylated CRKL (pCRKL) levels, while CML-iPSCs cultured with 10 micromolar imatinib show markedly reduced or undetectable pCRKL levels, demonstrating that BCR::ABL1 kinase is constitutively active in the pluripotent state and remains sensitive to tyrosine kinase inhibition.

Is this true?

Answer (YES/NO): YES